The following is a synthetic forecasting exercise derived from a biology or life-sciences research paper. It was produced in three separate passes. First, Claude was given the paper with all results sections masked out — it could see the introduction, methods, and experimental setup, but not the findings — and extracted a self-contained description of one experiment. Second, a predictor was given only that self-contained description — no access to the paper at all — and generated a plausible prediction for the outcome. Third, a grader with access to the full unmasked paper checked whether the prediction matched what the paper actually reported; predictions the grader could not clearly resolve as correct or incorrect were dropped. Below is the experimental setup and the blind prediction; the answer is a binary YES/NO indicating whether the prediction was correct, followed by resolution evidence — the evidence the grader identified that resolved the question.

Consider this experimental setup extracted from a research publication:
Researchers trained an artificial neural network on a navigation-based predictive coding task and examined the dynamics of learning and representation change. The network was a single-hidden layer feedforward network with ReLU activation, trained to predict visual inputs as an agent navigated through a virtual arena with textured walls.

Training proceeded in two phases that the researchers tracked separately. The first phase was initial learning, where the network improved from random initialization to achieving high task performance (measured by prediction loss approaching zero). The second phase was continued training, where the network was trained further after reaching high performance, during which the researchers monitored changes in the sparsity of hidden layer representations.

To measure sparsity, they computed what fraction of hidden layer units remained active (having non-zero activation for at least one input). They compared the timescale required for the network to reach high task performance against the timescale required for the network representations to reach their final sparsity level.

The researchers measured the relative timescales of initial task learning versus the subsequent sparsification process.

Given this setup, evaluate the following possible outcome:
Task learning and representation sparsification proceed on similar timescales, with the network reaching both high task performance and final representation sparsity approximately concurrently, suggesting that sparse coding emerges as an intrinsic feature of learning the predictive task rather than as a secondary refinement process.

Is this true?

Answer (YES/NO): NO